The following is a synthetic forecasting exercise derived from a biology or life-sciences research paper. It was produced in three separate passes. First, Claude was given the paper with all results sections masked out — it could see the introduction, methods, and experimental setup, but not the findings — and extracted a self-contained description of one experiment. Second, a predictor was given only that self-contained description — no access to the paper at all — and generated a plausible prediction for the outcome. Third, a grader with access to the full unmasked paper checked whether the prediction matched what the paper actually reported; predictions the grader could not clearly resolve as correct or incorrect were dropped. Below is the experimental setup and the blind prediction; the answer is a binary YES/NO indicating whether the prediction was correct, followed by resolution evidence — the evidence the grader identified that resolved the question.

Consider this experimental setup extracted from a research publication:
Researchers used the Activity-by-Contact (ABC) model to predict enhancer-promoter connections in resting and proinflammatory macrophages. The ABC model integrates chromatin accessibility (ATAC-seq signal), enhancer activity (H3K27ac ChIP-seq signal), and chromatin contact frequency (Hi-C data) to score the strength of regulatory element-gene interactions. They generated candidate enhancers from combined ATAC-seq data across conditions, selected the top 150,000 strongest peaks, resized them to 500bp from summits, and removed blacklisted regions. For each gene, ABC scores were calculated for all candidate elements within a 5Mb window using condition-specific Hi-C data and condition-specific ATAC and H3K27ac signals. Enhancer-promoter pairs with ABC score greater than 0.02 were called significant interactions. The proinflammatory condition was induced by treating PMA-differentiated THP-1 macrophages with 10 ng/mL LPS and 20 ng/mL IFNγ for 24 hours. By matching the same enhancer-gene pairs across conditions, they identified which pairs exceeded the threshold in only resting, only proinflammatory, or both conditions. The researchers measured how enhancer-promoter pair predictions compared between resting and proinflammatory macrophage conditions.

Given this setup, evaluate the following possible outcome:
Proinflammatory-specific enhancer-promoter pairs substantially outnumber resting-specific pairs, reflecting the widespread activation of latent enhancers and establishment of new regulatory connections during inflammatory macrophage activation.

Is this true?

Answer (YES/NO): NO